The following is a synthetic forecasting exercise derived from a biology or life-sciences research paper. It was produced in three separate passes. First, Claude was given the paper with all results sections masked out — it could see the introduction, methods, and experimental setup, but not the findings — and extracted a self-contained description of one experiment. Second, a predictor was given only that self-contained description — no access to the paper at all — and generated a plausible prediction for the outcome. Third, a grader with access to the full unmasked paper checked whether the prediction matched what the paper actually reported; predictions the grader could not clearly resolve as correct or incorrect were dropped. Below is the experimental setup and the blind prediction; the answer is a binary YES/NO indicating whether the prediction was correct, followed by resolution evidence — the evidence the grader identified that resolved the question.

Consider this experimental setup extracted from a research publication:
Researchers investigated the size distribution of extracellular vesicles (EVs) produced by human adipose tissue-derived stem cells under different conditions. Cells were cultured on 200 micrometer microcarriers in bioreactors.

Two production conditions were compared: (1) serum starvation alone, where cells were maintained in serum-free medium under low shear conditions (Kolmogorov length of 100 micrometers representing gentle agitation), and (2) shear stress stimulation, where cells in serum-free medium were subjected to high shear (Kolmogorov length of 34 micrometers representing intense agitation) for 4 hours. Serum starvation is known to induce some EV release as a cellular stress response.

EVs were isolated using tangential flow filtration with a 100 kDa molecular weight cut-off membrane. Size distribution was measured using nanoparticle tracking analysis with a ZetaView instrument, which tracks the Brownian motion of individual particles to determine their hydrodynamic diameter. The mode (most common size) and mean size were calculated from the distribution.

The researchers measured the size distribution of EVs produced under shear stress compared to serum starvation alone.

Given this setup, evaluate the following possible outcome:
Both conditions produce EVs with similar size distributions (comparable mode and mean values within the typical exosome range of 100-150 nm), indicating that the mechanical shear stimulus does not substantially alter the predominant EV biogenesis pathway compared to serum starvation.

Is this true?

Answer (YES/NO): YES